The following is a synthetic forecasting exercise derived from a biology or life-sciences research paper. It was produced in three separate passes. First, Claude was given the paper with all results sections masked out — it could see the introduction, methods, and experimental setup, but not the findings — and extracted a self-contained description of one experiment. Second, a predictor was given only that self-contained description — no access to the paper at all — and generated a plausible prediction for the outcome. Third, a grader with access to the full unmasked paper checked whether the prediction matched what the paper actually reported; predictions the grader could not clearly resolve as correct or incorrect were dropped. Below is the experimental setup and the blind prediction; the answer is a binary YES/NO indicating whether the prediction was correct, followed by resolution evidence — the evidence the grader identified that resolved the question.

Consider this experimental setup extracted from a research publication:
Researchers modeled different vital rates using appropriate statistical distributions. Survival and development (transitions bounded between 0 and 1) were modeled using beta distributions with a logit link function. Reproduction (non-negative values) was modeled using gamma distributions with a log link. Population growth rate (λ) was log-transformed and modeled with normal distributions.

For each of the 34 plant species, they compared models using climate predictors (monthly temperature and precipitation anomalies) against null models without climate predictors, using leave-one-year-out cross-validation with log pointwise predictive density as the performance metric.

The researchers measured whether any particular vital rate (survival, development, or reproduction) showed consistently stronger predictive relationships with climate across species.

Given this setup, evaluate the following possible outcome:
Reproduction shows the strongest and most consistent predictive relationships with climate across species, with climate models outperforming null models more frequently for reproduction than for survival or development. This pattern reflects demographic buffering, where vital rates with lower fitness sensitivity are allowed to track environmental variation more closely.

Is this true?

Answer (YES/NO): NO